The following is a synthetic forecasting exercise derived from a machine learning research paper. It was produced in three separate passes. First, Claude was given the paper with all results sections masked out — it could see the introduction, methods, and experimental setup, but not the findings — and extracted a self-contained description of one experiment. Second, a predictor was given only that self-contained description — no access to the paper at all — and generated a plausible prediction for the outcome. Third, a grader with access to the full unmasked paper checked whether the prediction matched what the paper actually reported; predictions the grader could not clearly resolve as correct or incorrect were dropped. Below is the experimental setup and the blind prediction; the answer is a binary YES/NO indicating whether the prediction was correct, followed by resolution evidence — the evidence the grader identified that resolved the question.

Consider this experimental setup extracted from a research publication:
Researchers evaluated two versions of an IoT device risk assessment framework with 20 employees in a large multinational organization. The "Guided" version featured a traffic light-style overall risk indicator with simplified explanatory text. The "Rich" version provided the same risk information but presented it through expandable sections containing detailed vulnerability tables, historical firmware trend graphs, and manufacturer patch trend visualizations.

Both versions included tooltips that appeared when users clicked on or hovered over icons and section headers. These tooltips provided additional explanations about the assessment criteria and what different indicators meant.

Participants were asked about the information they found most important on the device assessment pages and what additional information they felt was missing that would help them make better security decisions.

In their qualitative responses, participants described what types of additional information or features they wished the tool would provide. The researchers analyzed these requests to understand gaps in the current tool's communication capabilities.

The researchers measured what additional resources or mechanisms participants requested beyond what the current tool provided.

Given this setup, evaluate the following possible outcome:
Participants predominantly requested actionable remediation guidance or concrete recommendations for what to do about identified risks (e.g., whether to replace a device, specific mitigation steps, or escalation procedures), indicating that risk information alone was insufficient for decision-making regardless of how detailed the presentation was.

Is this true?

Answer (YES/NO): YES